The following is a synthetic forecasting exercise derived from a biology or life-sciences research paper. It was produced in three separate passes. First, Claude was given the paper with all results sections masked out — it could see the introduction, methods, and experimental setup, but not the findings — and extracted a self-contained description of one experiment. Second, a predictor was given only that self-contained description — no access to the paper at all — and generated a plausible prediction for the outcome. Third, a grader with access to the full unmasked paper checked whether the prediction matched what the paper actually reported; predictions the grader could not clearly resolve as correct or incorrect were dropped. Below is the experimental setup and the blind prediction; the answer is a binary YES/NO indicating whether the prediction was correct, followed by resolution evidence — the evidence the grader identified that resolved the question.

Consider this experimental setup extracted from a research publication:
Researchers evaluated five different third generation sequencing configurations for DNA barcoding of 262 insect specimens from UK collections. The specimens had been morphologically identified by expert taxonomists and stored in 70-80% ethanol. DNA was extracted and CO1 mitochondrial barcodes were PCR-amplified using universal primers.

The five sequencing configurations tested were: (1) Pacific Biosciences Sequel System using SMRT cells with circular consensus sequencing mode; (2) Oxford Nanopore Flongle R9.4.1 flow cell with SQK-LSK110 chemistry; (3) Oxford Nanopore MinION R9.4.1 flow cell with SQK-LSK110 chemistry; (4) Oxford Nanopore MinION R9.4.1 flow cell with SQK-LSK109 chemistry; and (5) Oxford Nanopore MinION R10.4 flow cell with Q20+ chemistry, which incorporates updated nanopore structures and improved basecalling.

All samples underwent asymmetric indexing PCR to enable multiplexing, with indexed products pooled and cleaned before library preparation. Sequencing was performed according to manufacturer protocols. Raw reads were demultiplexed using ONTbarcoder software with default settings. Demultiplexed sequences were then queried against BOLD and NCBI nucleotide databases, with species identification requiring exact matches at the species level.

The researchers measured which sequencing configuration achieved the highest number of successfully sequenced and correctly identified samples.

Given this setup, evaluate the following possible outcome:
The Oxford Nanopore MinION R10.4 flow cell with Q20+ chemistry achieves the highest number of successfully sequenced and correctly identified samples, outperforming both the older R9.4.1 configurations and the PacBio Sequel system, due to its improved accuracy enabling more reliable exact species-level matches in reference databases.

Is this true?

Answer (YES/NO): YES